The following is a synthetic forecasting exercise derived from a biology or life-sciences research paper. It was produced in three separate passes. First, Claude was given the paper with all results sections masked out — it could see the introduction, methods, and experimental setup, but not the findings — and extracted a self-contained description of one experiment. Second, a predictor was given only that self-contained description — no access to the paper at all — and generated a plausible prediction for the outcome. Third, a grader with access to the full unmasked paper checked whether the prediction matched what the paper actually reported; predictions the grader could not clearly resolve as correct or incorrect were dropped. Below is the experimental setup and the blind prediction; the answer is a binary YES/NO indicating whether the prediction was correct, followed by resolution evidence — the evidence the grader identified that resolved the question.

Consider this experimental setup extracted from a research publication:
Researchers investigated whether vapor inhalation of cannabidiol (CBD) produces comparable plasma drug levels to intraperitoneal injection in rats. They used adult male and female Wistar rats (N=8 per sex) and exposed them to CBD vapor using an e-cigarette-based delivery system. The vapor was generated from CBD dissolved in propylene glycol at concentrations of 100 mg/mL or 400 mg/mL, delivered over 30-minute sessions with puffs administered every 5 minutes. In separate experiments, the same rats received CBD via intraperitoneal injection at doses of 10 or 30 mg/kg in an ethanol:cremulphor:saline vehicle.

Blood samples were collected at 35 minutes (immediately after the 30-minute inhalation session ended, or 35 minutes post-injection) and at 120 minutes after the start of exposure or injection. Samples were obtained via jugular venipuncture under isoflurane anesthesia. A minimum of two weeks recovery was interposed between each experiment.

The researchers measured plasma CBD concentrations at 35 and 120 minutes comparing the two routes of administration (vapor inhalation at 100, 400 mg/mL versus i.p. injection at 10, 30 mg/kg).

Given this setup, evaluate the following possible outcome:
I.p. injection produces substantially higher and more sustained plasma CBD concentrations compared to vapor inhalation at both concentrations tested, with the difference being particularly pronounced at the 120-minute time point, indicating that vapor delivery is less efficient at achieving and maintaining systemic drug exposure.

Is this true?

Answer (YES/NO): NO